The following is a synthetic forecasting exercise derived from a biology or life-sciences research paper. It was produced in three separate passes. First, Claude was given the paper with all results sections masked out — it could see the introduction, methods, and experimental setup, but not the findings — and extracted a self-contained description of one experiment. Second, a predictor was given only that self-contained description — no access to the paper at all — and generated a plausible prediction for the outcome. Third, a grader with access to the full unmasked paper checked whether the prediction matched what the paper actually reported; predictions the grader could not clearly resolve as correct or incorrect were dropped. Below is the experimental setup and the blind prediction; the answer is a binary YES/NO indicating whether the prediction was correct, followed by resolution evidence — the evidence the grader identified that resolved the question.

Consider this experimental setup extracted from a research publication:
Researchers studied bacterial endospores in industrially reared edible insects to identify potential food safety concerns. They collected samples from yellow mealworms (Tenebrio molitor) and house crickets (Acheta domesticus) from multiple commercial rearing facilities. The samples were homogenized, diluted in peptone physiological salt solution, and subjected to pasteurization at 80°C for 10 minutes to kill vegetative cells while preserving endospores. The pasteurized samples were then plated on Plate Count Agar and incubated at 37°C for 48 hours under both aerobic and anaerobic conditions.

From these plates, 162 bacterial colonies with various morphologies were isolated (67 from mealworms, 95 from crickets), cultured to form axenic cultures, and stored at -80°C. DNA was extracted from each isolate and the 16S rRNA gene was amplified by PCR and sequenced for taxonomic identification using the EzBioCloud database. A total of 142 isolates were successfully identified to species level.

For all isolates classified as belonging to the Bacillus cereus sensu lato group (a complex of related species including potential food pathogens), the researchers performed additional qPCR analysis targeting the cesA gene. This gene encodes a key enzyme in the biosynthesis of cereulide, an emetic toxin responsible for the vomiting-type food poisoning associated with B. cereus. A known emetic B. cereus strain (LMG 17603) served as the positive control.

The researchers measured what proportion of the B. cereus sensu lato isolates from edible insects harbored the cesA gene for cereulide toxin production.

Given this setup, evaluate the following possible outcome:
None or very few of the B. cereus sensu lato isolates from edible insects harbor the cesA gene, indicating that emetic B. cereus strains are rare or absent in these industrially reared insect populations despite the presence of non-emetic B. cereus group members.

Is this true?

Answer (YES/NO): NO